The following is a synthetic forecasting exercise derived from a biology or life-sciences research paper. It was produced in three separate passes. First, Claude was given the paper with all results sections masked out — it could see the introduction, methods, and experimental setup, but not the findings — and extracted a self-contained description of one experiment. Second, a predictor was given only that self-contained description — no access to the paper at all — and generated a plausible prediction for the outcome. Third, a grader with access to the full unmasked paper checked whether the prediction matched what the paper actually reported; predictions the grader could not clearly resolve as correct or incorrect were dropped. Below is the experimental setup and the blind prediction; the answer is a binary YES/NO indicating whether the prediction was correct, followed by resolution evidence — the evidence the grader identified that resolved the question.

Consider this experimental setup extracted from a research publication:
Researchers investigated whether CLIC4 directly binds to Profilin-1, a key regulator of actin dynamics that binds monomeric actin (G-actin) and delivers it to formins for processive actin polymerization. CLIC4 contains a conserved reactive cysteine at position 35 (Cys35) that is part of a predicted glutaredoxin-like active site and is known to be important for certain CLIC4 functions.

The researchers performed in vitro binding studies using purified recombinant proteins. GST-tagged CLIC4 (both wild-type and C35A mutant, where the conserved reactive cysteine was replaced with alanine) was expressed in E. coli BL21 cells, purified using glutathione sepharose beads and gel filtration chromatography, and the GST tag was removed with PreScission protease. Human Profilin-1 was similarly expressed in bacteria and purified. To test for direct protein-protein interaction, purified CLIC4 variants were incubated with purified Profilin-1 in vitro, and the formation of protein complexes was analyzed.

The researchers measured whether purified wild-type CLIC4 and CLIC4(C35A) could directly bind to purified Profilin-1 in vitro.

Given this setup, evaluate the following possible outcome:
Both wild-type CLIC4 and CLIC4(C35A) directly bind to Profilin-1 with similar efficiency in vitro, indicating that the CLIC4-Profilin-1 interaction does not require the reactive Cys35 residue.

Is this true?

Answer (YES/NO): NO